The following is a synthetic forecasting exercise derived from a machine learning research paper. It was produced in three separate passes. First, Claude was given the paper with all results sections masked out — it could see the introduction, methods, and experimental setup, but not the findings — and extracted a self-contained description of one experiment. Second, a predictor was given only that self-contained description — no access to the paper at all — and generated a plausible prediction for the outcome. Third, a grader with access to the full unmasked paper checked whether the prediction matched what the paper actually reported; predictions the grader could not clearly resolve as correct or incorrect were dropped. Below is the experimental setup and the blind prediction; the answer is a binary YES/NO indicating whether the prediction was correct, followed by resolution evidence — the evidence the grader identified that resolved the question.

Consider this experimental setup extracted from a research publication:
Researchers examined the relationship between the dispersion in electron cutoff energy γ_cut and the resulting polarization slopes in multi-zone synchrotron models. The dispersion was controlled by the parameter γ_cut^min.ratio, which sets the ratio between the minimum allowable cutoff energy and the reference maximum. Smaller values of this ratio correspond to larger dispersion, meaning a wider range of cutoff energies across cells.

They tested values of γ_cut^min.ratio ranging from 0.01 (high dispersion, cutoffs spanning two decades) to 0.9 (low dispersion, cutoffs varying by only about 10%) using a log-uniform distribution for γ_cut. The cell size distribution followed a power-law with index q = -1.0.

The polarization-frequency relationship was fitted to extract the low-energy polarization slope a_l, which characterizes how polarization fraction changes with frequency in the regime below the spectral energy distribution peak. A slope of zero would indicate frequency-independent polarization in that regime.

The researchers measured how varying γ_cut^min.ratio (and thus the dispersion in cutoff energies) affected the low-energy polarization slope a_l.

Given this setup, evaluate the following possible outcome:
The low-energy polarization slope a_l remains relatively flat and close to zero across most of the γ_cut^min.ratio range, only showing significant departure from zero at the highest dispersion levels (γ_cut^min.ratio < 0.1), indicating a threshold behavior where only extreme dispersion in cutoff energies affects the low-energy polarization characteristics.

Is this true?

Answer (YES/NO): NO